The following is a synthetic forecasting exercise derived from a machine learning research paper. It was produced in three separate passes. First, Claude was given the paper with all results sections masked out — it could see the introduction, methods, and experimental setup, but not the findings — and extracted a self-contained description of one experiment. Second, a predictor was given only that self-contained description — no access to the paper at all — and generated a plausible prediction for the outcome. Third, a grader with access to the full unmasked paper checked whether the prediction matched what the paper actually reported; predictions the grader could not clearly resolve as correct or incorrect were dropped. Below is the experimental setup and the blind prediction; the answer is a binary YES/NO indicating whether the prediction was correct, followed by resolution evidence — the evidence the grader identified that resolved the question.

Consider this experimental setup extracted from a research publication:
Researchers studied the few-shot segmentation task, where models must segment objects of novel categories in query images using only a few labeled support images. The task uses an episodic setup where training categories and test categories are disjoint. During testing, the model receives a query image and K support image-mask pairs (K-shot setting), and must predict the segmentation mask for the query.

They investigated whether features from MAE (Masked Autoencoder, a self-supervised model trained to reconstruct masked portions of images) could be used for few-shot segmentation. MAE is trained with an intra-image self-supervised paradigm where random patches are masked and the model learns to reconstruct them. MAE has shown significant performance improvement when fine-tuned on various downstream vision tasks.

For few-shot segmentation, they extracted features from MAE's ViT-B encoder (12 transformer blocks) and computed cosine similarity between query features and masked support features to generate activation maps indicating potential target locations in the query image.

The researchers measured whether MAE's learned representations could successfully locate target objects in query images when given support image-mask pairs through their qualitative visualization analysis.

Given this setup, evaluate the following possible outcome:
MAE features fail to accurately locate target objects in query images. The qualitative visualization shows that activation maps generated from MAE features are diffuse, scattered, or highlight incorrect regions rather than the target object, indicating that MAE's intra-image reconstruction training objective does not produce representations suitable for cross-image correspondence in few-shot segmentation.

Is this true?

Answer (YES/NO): YES